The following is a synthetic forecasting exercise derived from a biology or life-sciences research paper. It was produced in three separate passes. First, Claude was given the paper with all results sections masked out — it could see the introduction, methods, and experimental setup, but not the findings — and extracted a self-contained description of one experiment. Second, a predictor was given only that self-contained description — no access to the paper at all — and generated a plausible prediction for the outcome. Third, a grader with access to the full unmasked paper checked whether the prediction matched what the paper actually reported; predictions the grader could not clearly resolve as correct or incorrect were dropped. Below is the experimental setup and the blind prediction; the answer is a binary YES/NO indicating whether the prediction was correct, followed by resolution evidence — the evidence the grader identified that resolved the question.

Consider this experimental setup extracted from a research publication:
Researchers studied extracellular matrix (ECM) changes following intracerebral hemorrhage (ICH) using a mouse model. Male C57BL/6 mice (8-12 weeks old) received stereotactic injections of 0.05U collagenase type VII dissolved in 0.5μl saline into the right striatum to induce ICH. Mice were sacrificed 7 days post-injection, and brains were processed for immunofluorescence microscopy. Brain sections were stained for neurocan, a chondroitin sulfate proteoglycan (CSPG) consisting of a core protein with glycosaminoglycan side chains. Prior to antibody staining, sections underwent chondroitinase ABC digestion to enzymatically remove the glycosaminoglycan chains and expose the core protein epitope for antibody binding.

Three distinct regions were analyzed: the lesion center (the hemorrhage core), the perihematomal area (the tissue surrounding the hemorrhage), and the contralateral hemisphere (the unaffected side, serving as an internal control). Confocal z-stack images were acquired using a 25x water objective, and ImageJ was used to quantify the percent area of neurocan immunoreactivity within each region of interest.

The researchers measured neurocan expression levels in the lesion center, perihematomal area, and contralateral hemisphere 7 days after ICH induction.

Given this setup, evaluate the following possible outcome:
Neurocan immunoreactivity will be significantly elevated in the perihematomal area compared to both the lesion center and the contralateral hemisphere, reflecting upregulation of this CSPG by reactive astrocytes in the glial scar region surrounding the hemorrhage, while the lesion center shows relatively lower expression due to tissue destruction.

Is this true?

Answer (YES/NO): NO